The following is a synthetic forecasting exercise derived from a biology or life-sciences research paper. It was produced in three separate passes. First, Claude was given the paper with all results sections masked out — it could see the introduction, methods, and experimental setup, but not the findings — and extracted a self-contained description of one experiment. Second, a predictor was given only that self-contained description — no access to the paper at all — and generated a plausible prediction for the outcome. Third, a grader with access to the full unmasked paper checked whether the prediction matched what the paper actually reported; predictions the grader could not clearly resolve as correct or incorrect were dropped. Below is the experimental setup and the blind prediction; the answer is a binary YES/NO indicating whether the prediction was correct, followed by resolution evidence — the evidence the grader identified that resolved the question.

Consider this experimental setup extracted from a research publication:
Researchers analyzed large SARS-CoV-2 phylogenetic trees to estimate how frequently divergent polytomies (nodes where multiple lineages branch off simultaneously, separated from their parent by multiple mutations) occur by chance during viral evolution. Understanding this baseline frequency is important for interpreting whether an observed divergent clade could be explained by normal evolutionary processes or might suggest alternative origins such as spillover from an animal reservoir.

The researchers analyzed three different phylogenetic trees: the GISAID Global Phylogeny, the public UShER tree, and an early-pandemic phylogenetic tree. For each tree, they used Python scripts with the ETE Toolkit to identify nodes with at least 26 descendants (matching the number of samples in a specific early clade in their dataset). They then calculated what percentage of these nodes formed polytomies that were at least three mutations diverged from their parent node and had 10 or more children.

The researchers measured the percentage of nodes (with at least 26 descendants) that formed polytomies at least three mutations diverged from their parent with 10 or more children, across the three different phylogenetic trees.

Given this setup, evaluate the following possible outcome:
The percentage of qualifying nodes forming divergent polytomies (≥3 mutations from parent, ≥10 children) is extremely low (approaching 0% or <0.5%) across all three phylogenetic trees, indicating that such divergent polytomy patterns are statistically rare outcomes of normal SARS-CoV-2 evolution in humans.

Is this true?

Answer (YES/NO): NO